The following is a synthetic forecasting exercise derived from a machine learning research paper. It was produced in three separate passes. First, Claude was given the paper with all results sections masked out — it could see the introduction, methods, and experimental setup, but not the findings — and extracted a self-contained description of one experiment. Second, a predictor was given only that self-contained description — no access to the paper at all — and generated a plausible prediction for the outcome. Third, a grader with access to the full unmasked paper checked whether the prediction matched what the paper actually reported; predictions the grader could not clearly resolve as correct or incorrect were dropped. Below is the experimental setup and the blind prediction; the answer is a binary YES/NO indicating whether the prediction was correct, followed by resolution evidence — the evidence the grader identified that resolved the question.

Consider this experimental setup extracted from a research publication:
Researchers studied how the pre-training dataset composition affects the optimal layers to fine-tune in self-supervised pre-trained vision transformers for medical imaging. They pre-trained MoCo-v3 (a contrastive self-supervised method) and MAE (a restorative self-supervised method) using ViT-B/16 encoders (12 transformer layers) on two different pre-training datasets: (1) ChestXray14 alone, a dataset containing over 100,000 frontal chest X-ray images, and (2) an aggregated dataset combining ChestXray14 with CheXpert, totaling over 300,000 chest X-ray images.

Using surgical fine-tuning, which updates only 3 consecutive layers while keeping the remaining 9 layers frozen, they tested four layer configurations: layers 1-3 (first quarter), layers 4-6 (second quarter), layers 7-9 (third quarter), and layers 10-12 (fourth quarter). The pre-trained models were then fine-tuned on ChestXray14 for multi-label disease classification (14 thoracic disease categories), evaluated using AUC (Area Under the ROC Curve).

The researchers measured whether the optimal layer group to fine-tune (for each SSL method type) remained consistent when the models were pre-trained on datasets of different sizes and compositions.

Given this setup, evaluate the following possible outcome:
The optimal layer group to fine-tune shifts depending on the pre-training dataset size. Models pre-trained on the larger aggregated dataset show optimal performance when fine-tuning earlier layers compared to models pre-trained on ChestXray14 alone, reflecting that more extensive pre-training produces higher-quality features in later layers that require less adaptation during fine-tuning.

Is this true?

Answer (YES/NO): NO